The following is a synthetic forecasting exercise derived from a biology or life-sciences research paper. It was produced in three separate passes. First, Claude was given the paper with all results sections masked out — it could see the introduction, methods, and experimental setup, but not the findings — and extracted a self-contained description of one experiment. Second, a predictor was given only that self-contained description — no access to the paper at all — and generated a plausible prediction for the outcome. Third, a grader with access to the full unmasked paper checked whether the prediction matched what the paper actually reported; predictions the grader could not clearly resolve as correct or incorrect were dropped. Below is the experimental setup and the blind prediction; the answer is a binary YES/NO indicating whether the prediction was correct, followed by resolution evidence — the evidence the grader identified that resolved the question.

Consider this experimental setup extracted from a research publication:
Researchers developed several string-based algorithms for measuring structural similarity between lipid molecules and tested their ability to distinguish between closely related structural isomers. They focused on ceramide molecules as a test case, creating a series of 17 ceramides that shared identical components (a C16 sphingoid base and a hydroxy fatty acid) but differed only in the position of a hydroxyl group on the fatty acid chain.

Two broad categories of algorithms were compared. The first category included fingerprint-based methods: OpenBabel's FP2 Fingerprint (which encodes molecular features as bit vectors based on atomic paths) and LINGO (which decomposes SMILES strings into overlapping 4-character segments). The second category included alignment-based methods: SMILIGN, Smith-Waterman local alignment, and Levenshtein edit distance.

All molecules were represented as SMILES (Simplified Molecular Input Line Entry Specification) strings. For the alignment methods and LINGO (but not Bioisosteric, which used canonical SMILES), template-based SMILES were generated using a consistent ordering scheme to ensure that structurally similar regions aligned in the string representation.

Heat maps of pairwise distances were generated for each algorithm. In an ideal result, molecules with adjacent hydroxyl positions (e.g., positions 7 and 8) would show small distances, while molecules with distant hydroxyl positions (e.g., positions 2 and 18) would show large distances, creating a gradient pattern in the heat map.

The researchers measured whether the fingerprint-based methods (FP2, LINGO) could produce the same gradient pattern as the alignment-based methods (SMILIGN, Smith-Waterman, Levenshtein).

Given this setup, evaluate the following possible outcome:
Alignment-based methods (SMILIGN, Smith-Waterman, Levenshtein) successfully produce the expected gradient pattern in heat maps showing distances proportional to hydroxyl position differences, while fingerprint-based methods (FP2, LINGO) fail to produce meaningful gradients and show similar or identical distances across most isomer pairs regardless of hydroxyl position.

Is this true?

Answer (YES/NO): NO